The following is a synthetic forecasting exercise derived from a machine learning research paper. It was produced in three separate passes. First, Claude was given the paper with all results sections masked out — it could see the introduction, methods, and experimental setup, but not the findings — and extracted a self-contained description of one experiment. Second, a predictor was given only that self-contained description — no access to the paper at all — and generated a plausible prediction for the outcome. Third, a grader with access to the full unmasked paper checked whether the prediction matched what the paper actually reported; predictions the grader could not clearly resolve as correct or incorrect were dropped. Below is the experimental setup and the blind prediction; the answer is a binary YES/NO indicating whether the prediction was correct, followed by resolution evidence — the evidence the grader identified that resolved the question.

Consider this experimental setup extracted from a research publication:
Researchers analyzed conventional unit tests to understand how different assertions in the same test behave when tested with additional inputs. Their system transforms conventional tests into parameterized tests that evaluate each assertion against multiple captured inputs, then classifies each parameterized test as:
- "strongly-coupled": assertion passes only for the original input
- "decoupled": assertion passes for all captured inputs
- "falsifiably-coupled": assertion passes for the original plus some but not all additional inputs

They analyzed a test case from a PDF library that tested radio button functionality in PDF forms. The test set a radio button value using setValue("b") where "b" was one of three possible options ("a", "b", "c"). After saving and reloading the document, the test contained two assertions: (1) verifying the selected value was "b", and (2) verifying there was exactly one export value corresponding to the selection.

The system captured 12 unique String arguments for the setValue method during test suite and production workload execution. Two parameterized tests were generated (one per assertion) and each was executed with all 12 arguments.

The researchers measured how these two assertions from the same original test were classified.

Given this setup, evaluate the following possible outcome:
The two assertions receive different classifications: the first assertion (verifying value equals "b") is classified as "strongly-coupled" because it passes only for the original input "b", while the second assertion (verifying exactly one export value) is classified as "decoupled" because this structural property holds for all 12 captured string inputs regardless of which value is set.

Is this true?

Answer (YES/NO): NO